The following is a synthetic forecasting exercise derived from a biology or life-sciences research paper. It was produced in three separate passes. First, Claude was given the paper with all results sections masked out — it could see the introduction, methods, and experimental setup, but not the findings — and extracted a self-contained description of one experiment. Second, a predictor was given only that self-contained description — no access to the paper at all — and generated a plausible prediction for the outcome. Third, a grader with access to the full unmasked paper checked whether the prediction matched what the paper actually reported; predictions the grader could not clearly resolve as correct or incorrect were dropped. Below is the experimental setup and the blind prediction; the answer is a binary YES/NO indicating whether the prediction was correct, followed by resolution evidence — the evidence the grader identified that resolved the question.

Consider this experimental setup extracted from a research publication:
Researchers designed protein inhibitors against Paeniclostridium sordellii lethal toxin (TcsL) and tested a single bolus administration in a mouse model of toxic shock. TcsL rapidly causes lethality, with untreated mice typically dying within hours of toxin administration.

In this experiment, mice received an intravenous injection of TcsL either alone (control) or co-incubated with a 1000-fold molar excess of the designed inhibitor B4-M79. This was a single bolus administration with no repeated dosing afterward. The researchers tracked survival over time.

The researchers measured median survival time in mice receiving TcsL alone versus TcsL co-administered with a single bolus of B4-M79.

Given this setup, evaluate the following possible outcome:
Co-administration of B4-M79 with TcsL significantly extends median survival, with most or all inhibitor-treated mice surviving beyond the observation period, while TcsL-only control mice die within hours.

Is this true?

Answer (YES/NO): NO